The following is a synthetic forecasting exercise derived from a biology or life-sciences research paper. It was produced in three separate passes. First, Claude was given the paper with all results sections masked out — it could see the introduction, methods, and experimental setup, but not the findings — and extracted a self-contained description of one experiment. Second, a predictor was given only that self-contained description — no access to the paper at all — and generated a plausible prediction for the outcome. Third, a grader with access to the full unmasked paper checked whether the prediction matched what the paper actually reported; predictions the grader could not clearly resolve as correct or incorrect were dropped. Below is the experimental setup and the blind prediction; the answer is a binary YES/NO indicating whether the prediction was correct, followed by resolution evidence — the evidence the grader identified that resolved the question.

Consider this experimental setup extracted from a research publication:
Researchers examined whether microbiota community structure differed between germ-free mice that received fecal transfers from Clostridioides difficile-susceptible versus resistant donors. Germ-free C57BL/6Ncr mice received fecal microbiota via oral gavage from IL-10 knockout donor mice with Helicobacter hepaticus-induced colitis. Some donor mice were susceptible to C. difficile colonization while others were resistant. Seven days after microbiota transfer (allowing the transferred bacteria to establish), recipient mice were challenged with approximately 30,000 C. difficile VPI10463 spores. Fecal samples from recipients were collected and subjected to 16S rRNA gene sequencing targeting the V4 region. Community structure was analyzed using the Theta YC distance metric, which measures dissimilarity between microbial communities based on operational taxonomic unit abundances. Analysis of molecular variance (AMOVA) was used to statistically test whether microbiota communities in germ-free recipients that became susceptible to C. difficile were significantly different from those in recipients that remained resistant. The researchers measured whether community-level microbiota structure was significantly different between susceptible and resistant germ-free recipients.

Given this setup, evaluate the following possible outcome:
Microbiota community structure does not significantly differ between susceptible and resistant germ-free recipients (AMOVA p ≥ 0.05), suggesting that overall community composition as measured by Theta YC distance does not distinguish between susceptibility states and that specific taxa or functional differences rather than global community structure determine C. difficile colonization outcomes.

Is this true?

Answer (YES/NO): NO